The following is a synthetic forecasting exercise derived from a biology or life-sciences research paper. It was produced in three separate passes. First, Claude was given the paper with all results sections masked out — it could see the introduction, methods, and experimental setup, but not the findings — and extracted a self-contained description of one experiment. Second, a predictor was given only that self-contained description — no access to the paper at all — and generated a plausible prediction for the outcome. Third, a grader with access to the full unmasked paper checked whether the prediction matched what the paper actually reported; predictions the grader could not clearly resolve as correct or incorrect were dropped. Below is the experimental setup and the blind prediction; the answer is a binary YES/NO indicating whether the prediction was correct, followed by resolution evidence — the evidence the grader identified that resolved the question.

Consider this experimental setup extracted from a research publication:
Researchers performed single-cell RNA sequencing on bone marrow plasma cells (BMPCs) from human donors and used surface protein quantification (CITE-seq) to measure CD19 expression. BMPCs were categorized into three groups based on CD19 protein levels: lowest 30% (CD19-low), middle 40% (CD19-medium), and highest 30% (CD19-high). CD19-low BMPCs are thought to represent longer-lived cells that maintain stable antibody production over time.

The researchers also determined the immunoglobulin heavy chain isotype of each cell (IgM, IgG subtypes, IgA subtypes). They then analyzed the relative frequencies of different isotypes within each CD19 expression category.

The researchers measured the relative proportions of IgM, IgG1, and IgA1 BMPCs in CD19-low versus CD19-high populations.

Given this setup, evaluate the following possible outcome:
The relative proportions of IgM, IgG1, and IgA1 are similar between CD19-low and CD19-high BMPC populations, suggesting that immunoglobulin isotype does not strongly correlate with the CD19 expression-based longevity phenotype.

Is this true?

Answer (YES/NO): NO